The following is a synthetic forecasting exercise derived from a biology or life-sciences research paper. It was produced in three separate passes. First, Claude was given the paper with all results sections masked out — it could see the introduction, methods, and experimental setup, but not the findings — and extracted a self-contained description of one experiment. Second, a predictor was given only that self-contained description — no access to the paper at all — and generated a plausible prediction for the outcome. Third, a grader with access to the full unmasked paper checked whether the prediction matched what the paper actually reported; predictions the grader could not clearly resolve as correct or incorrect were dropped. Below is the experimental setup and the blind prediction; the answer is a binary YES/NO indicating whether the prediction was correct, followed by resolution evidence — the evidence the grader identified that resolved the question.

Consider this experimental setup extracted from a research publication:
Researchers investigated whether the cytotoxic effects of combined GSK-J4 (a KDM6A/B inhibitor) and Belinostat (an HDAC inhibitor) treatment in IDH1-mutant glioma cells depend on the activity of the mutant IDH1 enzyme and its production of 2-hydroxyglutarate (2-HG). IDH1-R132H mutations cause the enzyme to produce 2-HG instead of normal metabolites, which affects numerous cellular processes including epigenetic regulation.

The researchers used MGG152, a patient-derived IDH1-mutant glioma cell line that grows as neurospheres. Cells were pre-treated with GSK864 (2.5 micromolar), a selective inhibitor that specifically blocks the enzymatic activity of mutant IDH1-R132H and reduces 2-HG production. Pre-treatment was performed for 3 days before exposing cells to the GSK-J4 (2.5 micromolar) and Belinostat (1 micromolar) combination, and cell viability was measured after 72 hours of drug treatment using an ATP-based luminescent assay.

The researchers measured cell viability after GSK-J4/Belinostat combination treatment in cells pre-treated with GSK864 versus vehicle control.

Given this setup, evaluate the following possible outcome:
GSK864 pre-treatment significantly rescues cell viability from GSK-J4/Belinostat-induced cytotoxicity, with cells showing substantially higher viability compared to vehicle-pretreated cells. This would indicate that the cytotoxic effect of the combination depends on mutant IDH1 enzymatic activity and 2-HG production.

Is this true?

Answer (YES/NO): YES